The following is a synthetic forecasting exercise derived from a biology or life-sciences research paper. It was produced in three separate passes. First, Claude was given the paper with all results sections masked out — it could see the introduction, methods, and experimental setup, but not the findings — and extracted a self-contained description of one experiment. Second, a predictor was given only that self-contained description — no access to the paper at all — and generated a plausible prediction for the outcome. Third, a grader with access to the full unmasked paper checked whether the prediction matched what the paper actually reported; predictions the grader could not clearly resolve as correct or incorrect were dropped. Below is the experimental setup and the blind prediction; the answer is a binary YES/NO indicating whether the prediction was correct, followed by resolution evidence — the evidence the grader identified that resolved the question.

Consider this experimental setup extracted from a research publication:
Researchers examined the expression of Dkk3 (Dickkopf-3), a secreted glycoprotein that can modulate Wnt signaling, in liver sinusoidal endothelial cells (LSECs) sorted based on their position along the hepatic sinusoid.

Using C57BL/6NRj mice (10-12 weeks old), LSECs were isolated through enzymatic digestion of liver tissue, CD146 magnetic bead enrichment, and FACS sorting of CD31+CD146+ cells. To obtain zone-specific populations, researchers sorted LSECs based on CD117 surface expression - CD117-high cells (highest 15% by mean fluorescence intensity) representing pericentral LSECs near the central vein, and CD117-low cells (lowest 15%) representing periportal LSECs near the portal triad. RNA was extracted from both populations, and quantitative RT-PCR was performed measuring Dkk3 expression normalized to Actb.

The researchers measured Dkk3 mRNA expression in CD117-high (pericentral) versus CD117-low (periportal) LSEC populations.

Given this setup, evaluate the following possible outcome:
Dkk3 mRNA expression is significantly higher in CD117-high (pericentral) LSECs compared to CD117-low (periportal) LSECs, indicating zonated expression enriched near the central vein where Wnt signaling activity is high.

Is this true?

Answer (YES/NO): YES